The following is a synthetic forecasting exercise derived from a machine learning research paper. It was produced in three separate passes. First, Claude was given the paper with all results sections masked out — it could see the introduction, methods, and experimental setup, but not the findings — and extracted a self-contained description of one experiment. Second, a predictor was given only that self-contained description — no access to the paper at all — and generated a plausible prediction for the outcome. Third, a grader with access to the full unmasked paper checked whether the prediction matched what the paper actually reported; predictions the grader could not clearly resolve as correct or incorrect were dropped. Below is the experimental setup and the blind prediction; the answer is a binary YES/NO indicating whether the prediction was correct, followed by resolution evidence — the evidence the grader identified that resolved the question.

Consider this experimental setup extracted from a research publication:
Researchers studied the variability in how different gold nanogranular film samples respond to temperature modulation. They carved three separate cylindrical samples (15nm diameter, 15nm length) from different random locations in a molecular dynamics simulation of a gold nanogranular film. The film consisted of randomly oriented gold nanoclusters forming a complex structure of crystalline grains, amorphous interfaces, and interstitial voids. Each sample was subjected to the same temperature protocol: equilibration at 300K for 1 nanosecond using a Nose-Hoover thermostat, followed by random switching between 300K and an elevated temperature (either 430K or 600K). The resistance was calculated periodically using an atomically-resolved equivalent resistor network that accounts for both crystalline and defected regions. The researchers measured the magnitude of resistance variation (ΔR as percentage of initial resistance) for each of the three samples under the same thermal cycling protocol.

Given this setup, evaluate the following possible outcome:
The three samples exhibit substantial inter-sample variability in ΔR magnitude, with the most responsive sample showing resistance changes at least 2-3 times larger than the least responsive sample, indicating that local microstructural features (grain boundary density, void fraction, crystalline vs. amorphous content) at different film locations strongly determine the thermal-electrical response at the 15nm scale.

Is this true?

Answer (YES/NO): YES